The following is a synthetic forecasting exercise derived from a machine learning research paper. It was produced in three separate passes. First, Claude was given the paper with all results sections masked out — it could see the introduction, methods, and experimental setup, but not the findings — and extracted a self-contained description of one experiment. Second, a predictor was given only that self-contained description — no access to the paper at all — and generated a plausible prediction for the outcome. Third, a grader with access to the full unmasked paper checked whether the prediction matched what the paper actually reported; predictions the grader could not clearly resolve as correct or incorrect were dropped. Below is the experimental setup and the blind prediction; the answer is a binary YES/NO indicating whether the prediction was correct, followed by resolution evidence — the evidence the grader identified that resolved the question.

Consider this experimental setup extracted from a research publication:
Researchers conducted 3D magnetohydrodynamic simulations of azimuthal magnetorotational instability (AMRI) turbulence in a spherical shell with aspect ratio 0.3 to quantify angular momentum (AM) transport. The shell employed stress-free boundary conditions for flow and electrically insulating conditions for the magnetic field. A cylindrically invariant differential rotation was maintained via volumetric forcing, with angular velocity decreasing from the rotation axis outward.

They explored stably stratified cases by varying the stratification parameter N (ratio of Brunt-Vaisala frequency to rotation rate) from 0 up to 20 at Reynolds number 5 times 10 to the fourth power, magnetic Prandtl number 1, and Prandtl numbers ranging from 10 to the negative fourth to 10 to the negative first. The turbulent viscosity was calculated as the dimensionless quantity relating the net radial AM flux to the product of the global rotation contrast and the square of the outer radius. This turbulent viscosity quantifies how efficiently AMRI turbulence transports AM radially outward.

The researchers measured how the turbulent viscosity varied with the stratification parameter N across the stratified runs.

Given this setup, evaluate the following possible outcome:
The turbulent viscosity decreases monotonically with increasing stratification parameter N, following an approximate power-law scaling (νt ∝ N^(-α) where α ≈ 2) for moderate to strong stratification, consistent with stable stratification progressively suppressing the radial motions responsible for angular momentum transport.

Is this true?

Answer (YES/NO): NO